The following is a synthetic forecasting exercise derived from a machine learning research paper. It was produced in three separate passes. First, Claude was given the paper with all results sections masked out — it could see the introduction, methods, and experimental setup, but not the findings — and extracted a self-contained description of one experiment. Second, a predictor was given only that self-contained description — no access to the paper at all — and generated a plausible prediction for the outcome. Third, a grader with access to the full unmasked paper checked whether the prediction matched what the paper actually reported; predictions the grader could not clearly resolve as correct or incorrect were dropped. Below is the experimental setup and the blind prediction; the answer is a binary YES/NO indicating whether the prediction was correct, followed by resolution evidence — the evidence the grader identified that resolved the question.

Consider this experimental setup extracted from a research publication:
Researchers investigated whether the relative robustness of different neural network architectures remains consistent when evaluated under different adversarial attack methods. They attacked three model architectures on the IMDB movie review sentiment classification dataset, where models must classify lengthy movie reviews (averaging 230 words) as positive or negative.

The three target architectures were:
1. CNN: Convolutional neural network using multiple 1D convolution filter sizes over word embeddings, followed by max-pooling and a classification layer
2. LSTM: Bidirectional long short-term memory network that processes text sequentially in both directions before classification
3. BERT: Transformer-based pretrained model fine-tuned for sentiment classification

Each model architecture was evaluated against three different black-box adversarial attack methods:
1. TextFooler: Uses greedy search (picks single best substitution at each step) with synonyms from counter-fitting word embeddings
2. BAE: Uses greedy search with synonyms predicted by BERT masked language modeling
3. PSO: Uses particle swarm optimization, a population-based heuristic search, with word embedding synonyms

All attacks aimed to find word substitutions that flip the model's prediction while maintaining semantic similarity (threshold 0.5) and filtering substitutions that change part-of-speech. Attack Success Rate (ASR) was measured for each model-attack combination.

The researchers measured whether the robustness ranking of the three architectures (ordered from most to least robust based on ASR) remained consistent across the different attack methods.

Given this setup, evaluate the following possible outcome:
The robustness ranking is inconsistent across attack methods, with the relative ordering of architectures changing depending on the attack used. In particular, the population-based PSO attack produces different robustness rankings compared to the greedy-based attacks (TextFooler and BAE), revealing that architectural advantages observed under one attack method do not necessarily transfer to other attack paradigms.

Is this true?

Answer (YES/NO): NO